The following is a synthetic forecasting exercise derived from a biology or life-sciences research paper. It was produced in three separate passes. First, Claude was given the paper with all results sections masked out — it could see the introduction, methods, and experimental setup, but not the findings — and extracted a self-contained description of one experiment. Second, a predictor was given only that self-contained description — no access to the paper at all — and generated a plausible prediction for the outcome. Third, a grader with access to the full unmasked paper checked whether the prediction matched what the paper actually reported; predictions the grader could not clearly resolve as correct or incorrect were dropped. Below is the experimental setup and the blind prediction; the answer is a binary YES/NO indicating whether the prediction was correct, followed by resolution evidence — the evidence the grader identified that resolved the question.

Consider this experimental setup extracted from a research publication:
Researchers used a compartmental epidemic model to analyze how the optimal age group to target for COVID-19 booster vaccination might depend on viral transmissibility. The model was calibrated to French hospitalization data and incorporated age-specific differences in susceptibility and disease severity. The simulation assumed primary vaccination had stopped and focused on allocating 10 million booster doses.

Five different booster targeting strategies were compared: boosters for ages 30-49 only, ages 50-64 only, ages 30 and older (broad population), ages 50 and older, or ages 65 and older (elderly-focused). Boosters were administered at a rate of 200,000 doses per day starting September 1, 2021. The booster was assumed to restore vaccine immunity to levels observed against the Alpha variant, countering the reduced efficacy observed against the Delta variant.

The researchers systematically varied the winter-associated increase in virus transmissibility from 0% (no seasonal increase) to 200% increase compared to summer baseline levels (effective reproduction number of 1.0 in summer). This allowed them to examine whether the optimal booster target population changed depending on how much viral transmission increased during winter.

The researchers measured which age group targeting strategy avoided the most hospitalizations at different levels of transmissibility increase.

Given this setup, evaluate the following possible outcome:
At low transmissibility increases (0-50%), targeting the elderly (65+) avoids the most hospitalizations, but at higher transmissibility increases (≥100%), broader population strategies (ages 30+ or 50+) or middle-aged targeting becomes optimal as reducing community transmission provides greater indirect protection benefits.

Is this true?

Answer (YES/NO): NO